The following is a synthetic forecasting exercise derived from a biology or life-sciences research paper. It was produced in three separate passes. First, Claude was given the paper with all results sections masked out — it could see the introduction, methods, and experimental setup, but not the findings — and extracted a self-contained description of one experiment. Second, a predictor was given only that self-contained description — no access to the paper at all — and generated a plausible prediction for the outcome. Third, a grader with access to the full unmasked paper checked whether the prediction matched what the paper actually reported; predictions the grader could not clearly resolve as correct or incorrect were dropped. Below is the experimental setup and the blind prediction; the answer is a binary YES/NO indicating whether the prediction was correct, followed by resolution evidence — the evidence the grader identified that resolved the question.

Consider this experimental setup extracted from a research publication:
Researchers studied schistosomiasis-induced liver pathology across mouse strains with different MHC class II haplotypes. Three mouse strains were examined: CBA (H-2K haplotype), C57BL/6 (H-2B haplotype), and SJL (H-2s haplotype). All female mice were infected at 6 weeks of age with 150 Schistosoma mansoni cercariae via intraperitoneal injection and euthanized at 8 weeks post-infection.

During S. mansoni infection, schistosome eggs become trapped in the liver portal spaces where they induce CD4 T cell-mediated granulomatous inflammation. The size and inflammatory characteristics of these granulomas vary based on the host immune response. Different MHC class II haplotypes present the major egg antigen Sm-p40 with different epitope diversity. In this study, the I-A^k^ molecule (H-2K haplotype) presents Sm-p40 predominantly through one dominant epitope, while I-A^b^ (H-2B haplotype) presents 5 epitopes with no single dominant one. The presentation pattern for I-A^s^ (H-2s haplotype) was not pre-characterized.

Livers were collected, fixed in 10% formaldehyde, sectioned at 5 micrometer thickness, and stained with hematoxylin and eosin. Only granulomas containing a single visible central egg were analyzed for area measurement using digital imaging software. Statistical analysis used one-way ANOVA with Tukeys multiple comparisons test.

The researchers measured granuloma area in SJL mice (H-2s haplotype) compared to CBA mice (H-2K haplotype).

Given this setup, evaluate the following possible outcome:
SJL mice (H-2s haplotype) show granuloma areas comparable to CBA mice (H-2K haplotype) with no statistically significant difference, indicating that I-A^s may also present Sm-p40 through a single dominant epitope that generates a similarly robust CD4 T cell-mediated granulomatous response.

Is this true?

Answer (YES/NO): YES